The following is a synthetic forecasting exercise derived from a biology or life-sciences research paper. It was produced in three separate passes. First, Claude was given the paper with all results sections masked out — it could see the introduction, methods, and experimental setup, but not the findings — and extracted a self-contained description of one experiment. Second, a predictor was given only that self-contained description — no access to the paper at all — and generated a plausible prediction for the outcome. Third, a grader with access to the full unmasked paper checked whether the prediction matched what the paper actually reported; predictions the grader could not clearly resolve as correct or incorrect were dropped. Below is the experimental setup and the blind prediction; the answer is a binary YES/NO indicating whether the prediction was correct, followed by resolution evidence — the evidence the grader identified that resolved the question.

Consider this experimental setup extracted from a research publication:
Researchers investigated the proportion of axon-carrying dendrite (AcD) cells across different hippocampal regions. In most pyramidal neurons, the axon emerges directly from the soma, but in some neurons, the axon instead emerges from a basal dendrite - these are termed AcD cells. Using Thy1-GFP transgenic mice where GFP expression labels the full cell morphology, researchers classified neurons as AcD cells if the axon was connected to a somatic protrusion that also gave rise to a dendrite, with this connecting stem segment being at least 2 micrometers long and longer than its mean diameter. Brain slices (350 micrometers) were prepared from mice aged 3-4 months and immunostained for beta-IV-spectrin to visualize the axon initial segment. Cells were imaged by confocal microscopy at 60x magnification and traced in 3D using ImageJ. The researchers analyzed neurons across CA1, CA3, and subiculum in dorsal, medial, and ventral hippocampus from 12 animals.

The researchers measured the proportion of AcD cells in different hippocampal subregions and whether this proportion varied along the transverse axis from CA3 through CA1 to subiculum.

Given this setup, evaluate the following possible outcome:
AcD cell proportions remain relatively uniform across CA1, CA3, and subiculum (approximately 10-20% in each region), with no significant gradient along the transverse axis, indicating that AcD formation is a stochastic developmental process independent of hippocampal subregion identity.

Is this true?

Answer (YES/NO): NO